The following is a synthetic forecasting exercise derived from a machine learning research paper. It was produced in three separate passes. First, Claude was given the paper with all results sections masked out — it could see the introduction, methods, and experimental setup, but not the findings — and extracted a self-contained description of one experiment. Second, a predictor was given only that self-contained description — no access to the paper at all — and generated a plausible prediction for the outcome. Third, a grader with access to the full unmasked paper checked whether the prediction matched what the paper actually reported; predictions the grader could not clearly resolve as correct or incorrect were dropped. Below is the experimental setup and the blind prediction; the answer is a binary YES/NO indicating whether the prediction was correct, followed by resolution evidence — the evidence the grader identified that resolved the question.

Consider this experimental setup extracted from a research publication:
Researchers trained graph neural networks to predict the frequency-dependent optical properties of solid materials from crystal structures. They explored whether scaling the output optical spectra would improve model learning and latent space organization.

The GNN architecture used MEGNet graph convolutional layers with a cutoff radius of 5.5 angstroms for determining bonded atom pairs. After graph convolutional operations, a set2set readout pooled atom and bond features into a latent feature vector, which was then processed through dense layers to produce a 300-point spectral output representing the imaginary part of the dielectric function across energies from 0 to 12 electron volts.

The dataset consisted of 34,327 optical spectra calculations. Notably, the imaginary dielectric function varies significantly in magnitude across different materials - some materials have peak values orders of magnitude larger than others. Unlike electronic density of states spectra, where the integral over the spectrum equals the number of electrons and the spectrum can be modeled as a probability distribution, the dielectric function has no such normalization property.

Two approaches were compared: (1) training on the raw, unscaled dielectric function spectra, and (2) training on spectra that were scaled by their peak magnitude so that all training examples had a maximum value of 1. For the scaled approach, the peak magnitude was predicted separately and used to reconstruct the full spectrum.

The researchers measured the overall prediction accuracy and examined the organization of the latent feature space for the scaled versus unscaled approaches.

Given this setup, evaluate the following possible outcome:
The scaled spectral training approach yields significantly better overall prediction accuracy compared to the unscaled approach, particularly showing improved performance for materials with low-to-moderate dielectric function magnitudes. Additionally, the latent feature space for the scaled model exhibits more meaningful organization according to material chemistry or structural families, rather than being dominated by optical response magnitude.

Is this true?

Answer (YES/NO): NO